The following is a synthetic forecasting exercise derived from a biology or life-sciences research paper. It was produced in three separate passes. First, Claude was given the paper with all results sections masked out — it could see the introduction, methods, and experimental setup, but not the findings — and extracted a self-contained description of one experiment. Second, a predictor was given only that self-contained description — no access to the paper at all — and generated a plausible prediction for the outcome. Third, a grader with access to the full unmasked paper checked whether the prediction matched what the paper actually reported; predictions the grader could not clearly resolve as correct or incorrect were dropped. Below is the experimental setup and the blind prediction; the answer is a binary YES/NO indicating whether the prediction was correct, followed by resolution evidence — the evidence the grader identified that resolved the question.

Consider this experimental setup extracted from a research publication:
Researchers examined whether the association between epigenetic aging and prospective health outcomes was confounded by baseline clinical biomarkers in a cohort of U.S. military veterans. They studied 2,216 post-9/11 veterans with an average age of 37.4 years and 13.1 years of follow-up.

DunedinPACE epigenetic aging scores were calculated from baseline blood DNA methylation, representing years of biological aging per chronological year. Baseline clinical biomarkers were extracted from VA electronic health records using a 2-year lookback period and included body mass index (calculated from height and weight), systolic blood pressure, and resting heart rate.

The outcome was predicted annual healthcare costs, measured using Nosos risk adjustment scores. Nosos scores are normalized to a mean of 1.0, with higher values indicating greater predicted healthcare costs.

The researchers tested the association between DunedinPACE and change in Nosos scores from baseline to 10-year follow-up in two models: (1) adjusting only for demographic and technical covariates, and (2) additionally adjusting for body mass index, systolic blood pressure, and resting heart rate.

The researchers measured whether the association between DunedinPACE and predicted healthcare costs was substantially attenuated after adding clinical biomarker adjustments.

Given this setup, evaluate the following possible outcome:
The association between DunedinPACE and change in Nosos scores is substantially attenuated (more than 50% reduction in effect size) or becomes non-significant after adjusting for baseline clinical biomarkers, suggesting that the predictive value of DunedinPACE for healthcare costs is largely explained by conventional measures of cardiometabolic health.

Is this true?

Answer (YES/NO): NO